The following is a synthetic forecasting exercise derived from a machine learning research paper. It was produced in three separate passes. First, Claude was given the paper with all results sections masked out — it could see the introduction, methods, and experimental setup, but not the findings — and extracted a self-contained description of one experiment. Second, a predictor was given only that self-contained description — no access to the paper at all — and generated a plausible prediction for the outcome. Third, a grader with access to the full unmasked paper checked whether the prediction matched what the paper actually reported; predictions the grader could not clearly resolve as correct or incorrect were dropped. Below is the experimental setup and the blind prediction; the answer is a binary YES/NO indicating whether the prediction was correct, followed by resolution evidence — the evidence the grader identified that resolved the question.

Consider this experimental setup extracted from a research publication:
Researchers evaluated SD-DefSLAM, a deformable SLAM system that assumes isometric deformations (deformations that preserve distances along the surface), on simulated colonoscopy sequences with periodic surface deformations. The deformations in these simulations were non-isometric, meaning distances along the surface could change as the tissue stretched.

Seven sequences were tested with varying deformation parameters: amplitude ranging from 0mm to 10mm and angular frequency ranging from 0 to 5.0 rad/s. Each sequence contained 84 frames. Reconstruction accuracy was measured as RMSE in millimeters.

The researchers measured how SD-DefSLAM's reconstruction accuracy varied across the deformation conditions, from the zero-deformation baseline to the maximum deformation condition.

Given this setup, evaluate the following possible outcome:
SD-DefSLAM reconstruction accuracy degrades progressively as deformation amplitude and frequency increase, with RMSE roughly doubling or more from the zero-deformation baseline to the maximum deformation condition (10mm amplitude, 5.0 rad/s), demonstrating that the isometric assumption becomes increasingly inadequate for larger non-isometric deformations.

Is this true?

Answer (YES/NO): NO